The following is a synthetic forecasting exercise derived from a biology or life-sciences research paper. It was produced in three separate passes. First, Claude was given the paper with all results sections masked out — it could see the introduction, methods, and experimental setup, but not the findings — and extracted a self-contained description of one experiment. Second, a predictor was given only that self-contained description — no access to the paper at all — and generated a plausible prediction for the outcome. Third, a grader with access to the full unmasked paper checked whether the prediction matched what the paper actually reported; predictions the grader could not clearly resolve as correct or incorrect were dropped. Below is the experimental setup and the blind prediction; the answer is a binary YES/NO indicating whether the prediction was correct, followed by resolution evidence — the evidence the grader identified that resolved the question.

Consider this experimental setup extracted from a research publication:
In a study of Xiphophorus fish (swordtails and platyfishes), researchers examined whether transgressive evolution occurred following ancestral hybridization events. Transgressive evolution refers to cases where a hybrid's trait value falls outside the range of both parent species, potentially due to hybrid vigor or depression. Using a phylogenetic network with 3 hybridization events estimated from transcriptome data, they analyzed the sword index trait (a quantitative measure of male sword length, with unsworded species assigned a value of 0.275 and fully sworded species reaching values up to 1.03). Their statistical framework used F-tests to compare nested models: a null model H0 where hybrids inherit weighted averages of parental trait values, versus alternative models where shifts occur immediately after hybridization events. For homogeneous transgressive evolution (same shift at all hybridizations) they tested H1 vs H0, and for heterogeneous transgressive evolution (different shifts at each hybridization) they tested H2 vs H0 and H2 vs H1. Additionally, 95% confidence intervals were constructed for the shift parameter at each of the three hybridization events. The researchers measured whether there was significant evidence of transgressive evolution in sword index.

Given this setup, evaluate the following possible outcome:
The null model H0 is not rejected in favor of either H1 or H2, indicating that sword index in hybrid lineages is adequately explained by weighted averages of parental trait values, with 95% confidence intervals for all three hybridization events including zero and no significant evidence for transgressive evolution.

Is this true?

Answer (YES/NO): YES